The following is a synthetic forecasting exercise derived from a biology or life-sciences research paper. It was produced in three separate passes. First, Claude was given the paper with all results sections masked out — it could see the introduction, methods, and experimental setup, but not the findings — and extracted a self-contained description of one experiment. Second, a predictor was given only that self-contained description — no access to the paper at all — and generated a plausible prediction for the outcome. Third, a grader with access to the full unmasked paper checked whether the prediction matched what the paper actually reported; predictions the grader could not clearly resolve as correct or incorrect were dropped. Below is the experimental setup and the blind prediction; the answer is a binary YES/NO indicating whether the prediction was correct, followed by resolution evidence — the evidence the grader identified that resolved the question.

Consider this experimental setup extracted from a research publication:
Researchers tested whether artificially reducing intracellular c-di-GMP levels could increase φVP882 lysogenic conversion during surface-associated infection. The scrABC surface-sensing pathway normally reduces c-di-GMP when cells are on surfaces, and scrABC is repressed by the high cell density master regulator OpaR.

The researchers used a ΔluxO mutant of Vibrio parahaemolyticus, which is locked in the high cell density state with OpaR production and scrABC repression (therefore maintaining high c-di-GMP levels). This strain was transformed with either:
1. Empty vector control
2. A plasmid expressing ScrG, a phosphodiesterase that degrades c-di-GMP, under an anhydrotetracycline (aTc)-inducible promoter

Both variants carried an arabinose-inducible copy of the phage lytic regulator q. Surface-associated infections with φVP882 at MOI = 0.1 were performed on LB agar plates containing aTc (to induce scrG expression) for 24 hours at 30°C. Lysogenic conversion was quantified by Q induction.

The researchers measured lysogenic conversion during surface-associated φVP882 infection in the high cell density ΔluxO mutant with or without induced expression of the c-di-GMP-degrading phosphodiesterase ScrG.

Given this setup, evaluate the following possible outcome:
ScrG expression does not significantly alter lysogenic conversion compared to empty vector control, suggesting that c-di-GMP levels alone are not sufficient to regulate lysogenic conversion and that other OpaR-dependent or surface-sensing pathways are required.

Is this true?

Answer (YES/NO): NO